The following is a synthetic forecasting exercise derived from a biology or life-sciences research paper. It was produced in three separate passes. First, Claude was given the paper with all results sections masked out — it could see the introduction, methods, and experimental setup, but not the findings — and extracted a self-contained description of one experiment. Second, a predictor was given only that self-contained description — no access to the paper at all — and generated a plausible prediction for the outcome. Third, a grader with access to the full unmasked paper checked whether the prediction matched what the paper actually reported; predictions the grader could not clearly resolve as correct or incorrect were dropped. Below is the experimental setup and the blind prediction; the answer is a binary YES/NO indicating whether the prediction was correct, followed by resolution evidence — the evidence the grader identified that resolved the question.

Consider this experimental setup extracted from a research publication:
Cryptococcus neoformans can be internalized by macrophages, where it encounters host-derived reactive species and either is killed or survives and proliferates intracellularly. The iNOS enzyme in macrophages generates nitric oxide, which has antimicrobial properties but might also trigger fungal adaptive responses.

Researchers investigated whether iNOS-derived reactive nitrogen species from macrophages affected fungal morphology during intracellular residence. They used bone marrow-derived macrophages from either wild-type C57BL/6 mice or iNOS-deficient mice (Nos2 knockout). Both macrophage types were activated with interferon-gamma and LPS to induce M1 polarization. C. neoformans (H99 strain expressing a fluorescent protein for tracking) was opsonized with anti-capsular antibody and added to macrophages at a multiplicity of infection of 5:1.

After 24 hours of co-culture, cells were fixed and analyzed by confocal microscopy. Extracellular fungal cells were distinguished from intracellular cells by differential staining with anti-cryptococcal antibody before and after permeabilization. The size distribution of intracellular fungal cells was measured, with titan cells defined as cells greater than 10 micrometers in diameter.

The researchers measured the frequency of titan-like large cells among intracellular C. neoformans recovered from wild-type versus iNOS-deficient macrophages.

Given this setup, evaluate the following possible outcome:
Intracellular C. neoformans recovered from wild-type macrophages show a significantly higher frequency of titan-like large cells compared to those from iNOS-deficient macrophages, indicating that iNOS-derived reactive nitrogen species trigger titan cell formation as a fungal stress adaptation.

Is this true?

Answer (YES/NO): YES